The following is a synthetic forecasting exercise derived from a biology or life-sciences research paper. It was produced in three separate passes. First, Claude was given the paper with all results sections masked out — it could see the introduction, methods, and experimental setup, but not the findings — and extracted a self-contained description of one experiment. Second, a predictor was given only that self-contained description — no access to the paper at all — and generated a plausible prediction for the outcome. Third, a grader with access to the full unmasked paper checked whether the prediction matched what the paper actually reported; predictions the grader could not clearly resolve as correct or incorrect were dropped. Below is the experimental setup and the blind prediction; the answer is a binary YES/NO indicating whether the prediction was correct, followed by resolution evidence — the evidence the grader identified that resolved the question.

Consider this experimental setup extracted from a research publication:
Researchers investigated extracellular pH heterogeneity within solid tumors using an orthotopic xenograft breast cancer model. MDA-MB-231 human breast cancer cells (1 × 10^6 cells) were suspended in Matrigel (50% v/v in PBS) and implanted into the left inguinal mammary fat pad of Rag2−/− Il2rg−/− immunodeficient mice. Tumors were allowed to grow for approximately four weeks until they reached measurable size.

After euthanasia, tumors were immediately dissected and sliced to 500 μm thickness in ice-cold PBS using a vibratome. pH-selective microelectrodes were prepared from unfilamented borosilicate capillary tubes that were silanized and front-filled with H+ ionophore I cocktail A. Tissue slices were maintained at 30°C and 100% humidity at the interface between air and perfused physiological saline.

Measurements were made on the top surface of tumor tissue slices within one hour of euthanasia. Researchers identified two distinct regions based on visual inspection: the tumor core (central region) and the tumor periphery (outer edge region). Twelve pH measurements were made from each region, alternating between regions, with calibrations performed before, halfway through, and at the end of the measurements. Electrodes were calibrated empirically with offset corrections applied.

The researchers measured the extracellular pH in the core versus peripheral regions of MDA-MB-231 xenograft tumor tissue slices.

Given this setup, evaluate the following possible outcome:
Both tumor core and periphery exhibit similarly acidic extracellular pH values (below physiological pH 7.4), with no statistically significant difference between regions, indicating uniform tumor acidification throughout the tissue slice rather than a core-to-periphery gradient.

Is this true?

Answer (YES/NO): NO